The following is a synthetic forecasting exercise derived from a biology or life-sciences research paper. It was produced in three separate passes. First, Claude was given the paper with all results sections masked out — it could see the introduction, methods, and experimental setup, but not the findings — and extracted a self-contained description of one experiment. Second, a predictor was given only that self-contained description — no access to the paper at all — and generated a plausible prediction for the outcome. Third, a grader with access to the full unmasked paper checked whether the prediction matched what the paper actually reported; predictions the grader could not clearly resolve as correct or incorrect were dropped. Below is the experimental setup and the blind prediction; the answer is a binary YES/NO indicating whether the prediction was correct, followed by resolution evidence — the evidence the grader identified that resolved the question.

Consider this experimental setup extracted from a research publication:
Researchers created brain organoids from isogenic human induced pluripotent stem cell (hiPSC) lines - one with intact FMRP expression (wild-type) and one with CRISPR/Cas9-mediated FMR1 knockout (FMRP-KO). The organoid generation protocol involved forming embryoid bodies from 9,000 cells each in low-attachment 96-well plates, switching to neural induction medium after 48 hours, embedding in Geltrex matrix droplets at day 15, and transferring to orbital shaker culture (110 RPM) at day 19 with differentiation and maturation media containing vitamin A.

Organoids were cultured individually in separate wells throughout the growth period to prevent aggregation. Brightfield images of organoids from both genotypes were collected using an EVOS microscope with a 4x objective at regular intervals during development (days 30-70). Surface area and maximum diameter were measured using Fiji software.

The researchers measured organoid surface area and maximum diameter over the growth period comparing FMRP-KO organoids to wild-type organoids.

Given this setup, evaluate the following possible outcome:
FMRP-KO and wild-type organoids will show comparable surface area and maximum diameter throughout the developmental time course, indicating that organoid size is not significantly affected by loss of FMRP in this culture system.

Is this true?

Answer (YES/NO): NO